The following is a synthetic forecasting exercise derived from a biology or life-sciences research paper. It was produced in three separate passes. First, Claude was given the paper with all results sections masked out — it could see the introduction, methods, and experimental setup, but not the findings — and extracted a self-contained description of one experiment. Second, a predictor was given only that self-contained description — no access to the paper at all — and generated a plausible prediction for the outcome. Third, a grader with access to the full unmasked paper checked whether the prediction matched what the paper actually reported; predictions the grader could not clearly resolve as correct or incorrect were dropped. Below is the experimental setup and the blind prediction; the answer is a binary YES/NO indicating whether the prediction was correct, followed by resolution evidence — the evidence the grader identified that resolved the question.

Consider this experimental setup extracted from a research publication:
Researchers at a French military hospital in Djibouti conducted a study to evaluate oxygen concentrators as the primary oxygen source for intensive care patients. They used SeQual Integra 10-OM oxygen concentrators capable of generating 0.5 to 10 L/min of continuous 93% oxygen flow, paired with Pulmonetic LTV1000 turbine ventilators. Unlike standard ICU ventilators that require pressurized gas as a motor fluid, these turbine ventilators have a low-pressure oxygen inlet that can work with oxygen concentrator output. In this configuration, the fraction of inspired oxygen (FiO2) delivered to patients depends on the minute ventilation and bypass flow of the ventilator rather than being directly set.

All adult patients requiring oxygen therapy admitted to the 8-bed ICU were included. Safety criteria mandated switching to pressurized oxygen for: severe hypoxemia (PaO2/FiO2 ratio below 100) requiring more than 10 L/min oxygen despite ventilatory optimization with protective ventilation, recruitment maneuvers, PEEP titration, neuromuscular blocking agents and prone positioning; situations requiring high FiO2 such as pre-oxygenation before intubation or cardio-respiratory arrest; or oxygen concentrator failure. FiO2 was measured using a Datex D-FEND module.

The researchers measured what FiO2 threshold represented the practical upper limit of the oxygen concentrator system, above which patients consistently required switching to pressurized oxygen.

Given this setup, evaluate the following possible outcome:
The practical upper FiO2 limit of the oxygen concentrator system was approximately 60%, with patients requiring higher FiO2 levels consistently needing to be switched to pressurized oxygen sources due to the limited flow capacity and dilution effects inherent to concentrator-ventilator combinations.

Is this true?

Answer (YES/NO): YES